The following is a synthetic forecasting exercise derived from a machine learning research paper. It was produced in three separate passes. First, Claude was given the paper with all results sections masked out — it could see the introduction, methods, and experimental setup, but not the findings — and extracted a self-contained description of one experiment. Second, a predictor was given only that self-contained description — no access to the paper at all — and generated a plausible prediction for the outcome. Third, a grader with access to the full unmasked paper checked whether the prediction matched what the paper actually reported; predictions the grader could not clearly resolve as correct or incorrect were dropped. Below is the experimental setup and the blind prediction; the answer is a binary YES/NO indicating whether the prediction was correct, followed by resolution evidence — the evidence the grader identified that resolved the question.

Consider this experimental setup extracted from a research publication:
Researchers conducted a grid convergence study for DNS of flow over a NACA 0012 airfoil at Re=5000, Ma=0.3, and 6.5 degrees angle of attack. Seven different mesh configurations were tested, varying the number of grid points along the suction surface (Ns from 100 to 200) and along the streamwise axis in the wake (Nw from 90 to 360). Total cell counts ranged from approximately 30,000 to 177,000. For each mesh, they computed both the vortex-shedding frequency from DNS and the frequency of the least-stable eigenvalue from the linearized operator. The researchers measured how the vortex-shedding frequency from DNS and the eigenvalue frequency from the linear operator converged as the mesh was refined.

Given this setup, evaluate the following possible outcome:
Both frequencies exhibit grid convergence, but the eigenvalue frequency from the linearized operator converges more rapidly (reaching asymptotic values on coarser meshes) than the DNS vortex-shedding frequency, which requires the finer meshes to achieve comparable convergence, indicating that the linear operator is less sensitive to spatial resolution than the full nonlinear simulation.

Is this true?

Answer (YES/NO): NO